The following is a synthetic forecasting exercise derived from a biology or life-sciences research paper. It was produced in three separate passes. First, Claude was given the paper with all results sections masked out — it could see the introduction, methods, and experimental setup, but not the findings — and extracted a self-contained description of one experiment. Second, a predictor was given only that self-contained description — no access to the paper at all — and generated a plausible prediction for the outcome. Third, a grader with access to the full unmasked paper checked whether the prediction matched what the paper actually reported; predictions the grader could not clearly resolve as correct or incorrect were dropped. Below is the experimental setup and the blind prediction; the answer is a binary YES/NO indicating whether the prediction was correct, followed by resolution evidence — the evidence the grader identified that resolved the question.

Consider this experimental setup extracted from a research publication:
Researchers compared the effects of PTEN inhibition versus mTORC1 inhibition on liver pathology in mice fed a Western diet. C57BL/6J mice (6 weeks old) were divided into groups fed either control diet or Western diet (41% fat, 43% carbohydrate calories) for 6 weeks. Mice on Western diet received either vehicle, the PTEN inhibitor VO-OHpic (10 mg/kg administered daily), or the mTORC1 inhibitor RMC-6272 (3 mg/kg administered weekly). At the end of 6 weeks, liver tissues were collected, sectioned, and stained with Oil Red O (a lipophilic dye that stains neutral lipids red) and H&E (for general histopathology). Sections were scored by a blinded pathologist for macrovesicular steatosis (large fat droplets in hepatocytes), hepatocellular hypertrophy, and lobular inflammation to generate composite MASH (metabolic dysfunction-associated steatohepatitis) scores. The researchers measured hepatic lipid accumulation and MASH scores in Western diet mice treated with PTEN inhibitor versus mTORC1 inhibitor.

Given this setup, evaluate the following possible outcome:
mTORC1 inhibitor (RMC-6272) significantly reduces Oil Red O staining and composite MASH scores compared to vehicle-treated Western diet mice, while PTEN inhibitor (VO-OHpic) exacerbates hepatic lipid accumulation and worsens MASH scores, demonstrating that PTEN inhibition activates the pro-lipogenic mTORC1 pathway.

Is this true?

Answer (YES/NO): NO